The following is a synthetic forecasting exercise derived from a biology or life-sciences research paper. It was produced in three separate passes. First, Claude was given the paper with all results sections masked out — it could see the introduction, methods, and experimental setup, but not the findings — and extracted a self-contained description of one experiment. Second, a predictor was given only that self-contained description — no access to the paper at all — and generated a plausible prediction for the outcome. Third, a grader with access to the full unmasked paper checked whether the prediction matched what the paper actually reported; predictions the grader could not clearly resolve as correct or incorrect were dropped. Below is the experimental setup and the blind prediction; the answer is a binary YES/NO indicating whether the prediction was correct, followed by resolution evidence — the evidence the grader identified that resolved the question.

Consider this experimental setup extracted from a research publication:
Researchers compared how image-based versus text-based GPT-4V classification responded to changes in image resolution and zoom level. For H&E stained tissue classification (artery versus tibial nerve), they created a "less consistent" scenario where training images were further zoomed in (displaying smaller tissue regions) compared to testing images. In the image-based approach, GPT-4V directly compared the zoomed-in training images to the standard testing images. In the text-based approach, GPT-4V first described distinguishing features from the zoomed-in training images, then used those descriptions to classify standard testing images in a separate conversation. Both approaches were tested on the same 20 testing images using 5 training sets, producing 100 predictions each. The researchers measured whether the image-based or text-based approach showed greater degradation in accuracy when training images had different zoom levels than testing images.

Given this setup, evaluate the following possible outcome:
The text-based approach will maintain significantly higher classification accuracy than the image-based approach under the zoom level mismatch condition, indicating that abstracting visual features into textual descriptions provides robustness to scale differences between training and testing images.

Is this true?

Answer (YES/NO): NO